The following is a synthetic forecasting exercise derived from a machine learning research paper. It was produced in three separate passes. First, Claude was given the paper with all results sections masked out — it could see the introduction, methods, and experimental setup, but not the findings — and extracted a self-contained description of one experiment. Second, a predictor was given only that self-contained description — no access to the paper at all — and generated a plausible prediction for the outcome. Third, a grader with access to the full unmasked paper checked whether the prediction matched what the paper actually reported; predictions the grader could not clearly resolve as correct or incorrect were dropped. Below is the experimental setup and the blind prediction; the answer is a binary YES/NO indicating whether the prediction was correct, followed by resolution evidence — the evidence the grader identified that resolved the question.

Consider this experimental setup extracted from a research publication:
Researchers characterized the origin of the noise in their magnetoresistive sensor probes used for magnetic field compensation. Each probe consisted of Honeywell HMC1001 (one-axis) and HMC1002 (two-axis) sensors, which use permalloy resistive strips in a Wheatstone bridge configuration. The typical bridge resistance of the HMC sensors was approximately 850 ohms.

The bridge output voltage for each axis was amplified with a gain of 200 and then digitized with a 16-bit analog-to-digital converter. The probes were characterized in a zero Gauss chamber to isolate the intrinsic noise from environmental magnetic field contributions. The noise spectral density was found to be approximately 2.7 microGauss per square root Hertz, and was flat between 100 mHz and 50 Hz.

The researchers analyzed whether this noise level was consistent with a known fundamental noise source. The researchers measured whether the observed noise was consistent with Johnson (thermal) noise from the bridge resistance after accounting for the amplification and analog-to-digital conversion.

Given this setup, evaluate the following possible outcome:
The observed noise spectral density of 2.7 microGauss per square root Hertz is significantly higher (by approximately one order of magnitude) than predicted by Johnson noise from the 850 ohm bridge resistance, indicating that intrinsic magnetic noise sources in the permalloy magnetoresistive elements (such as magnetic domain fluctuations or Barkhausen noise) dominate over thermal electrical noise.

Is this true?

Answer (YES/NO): NO